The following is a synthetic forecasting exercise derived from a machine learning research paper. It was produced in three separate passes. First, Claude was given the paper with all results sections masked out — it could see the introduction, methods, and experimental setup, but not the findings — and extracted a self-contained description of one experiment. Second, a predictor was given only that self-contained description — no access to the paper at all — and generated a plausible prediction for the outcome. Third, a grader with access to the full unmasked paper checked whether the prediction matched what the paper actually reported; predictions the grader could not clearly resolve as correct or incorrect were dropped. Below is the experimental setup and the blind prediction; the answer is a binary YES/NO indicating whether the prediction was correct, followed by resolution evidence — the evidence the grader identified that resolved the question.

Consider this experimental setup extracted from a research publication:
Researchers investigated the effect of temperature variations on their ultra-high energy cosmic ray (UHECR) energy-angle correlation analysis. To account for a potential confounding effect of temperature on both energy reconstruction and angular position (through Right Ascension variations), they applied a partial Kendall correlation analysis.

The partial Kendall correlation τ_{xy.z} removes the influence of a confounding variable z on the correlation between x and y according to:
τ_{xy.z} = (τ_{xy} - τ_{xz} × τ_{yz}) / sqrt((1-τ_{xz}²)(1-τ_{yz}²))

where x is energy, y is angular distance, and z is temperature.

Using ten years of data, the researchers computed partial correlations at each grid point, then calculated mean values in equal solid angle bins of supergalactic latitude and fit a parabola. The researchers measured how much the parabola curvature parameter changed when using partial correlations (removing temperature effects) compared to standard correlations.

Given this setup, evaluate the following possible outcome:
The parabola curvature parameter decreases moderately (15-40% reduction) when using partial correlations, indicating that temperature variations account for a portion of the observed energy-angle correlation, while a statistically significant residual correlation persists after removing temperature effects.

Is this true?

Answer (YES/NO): NO